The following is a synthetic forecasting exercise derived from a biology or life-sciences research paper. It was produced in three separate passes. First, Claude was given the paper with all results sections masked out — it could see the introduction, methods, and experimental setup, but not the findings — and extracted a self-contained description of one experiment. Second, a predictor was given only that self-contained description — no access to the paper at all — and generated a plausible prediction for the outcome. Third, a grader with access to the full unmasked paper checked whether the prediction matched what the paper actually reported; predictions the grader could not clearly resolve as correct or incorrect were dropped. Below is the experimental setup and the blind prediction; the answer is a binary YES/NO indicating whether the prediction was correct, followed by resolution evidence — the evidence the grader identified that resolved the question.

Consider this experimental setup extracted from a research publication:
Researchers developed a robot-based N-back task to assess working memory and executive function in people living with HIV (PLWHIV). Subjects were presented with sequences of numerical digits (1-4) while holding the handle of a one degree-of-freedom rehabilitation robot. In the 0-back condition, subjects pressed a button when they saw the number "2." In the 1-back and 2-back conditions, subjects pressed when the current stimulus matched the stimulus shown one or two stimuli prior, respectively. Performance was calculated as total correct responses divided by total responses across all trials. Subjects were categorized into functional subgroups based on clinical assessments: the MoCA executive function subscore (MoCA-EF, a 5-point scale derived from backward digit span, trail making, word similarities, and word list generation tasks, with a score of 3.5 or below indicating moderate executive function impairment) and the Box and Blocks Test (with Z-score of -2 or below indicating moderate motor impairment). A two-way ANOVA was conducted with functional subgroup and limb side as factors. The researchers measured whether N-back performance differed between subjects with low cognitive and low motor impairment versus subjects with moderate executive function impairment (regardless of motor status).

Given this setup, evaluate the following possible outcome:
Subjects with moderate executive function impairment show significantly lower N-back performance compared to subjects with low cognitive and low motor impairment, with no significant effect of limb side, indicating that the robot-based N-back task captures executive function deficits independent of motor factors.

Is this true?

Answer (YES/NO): YES